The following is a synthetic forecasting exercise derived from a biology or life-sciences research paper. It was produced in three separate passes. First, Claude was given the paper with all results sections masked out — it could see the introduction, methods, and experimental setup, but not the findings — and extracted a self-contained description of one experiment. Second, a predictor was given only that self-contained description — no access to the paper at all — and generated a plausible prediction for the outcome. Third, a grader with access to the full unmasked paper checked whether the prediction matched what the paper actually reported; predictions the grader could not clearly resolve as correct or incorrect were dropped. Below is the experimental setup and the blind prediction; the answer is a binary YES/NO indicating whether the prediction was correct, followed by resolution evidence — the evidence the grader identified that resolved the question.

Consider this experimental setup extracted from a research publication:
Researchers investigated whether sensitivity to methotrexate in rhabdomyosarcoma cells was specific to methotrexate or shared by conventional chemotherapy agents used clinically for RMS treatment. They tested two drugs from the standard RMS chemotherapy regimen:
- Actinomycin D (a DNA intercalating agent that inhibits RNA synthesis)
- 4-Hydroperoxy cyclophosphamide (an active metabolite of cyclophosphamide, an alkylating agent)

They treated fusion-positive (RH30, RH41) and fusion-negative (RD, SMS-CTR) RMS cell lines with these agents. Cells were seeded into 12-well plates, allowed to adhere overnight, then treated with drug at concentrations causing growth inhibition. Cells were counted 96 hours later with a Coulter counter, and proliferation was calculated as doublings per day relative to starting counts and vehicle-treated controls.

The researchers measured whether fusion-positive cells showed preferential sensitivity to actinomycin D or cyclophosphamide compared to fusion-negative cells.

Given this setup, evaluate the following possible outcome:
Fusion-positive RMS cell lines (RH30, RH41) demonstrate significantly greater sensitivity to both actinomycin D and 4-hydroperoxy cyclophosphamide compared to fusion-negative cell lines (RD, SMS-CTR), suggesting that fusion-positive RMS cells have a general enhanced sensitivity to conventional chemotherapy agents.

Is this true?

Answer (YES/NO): NO